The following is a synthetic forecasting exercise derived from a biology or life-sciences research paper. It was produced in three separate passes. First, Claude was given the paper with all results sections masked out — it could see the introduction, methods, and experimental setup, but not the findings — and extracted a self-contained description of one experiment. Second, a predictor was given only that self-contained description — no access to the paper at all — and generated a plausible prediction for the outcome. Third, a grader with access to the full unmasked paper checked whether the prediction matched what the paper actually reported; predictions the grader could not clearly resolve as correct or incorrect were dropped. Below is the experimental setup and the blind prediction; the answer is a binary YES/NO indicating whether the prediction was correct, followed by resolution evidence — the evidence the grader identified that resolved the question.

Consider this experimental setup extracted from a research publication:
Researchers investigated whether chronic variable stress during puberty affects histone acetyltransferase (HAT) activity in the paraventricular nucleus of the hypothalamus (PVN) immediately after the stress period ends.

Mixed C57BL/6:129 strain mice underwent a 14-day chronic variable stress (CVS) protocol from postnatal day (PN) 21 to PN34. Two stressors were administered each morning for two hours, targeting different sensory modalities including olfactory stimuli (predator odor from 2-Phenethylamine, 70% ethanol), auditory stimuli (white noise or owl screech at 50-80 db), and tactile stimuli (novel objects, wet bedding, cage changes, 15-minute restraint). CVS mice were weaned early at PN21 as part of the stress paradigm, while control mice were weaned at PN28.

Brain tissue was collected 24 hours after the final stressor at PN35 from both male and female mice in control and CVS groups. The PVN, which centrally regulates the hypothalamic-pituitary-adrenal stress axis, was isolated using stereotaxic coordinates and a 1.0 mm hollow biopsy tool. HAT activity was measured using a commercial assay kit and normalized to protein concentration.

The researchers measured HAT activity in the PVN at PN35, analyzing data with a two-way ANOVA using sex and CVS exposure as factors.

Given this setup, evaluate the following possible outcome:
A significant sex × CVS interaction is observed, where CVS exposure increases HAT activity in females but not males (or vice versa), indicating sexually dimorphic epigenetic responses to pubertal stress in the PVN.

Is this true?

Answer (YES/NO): NO